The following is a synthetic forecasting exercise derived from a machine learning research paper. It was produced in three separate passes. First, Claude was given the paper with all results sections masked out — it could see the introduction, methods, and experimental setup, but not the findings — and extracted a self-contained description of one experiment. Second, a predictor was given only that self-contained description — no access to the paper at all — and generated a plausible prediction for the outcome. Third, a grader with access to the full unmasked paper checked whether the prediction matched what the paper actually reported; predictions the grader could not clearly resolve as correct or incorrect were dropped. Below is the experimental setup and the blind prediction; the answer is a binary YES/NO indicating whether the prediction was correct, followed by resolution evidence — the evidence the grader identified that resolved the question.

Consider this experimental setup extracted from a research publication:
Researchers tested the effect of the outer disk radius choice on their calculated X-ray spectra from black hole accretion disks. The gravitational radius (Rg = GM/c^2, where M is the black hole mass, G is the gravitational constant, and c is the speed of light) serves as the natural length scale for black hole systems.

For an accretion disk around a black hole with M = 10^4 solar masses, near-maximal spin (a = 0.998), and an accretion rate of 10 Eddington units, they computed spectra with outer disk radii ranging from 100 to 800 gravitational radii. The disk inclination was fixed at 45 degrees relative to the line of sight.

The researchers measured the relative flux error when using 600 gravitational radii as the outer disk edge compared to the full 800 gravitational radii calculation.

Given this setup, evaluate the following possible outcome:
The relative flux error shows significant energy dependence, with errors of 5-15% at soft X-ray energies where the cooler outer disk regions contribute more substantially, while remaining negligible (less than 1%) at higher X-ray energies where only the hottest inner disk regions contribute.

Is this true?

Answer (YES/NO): NO